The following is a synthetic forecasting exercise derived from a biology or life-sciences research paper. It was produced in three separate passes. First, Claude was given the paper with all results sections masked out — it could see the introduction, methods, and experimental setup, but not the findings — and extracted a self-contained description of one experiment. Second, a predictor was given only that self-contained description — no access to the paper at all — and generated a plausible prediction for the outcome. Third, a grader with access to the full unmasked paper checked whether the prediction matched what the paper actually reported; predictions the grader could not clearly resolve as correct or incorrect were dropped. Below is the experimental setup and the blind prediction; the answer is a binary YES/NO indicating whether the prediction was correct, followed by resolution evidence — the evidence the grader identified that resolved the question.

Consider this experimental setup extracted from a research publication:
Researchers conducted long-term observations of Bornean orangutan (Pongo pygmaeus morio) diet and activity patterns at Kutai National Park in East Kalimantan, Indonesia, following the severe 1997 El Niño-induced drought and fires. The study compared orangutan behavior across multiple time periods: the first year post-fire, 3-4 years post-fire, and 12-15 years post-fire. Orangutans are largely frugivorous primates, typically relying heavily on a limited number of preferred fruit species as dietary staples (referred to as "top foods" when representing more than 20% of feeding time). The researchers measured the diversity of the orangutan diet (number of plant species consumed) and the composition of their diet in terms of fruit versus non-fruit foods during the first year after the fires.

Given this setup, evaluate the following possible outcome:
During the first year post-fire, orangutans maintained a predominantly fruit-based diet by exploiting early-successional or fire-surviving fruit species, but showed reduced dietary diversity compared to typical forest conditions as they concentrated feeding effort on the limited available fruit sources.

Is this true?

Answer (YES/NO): NO